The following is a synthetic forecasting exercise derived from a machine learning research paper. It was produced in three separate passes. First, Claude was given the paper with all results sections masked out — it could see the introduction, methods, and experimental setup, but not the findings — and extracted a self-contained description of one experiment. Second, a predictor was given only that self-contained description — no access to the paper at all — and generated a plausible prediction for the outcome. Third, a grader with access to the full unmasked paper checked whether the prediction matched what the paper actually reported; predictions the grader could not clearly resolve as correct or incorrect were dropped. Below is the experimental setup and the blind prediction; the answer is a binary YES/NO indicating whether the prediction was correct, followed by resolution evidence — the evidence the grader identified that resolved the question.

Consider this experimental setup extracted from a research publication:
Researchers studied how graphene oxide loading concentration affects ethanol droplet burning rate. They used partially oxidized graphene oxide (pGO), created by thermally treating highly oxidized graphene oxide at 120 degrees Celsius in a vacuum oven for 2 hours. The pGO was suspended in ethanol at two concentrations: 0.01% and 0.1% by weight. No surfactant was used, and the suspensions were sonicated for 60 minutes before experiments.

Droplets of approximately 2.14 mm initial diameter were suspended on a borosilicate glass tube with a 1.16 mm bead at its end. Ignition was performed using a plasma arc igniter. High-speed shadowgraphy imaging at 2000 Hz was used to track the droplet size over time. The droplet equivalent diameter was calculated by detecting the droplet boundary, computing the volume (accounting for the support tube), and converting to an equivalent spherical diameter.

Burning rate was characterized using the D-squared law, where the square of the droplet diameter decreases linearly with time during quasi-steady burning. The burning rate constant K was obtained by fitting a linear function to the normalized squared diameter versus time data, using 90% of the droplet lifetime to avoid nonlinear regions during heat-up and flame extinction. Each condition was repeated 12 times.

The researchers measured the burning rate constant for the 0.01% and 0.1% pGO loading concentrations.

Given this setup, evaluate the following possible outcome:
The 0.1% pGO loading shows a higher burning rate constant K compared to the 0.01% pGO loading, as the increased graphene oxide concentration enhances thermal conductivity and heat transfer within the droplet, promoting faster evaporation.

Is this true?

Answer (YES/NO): YES